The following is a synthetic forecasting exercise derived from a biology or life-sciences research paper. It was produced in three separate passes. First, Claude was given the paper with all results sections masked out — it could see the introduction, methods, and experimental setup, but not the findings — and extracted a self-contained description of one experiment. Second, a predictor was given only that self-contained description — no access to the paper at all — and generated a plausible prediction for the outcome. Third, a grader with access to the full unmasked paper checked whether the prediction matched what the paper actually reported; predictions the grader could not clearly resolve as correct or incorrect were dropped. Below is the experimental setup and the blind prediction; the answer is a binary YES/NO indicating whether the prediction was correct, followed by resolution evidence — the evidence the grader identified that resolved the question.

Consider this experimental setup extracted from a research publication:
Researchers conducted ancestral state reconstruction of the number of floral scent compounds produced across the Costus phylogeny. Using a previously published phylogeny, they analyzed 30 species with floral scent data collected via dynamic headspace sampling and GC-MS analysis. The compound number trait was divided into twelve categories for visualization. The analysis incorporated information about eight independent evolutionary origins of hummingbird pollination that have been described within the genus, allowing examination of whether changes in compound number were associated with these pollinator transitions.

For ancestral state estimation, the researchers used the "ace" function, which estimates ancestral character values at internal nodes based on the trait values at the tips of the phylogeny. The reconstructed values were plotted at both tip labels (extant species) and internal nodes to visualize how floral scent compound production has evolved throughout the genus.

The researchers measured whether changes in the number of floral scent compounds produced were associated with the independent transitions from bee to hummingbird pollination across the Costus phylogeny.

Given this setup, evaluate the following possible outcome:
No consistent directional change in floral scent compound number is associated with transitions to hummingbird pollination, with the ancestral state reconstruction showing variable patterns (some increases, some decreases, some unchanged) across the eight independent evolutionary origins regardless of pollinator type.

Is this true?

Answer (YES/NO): NO